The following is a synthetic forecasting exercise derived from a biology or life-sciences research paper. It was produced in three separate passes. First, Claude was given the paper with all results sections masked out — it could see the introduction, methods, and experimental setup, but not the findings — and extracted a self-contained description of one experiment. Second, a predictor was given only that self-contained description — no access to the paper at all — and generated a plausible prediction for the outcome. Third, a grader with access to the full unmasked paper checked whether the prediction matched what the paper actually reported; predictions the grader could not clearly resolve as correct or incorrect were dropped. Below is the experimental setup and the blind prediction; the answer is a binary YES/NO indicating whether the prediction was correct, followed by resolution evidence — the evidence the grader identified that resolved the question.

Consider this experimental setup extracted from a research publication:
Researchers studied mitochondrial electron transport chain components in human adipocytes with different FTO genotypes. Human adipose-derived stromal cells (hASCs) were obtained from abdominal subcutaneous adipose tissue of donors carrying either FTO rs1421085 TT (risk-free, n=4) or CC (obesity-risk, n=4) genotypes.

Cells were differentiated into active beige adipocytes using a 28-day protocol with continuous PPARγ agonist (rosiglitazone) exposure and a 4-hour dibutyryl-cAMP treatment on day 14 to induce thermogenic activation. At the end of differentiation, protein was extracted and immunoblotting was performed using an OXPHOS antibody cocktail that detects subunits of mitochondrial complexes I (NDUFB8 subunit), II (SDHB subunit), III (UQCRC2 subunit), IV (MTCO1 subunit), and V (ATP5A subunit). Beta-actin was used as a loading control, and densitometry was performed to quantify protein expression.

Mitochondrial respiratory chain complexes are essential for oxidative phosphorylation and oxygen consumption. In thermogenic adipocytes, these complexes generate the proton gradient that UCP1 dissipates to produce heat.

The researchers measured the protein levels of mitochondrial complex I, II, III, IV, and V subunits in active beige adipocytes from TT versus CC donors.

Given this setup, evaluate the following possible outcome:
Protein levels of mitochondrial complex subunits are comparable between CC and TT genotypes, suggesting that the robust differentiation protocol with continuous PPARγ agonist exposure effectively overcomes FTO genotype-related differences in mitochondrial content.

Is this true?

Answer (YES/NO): NO